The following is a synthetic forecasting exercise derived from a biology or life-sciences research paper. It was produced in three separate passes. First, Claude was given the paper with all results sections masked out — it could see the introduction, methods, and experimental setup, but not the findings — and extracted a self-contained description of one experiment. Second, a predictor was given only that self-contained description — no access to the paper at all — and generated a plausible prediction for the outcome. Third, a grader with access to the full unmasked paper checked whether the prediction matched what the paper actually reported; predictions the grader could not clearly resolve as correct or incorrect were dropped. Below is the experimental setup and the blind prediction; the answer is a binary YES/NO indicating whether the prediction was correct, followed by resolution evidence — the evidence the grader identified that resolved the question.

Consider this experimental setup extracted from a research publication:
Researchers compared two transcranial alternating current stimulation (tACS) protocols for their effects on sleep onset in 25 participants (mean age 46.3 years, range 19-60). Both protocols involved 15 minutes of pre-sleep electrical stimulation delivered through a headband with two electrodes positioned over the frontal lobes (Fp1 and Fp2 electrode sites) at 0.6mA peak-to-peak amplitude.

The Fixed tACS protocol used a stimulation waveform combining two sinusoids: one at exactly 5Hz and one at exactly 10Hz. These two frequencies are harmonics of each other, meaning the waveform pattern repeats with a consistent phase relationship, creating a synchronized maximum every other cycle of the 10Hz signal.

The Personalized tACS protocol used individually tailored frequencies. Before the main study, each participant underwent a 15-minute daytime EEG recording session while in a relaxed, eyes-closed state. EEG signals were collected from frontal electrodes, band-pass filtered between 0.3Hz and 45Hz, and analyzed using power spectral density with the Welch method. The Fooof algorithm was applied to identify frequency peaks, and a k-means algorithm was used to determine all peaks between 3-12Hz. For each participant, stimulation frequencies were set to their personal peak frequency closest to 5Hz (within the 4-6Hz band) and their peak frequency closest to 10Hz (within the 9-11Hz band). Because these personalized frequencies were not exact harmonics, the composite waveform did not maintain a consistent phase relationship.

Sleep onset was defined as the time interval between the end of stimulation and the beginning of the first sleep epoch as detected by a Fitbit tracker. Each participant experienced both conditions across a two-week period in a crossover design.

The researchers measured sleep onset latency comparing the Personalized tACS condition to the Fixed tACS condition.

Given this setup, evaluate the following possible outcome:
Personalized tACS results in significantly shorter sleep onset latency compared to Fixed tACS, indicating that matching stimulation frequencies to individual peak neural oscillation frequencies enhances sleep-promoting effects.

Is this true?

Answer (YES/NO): YES